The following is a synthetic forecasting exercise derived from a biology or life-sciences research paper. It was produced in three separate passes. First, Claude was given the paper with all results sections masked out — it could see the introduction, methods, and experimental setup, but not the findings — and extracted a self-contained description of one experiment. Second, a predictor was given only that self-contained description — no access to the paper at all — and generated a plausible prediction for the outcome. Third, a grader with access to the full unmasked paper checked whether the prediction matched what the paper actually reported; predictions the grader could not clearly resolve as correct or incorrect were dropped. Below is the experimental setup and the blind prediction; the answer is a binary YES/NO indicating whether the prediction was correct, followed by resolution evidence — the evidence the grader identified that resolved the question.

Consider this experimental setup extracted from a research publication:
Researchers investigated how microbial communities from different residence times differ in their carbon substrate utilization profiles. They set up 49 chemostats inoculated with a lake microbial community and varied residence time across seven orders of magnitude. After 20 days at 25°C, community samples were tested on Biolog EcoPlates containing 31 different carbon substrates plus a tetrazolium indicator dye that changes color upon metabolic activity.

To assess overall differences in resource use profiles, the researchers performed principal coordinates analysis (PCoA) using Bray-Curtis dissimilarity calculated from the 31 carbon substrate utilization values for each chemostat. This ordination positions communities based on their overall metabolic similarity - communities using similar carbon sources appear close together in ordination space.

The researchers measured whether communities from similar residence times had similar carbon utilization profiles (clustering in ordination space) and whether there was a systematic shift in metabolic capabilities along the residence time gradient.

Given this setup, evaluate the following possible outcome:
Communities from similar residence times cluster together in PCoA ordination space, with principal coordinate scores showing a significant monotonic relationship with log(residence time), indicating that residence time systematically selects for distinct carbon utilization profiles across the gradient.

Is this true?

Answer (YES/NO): NO